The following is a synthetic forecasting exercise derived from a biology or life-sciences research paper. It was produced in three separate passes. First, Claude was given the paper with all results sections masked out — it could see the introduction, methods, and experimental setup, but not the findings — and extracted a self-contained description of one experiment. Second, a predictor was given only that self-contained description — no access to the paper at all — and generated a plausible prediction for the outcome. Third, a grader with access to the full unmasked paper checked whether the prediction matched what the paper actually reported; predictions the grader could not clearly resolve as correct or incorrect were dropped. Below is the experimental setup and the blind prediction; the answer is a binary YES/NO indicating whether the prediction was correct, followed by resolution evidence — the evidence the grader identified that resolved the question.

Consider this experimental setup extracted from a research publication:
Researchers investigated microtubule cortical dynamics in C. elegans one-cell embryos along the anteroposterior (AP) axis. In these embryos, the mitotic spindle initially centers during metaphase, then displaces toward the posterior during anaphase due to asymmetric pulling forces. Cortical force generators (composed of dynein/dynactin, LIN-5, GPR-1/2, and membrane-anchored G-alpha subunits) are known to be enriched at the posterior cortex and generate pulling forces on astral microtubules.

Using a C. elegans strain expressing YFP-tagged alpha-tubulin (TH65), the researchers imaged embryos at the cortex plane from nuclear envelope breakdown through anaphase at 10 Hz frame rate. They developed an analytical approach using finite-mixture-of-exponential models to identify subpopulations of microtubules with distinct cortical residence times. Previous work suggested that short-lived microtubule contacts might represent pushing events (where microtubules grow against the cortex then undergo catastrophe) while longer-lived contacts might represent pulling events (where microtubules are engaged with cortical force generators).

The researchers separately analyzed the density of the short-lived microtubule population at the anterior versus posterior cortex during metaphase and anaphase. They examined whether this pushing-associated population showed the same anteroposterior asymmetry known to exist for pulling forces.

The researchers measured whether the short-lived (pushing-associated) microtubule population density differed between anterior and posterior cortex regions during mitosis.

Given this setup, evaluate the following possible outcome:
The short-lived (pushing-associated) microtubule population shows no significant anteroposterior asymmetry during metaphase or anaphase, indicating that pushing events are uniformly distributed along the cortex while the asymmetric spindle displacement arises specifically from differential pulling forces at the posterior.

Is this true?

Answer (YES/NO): NO